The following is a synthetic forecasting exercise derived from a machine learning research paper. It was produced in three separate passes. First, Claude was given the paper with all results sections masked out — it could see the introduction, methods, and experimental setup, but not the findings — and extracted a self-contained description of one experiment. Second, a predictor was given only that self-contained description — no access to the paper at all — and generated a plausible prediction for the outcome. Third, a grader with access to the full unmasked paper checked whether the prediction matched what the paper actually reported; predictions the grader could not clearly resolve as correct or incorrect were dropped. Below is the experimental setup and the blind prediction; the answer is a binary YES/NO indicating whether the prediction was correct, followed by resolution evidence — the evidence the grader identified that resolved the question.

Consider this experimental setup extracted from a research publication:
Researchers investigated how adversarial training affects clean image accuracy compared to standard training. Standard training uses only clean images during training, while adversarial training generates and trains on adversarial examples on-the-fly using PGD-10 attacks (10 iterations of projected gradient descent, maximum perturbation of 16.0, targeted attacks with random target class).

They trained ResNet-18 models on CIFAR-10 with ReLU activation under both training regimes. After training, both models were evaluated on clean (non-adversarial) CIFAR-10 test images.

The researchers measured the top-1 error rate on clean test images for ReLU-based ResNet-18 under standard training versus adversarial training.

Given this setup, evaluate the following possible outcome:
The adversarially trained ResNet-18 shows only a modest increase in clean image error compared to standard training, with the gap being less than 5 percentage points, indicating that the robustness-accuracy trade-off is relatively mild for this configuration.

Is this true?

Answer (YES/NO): NO